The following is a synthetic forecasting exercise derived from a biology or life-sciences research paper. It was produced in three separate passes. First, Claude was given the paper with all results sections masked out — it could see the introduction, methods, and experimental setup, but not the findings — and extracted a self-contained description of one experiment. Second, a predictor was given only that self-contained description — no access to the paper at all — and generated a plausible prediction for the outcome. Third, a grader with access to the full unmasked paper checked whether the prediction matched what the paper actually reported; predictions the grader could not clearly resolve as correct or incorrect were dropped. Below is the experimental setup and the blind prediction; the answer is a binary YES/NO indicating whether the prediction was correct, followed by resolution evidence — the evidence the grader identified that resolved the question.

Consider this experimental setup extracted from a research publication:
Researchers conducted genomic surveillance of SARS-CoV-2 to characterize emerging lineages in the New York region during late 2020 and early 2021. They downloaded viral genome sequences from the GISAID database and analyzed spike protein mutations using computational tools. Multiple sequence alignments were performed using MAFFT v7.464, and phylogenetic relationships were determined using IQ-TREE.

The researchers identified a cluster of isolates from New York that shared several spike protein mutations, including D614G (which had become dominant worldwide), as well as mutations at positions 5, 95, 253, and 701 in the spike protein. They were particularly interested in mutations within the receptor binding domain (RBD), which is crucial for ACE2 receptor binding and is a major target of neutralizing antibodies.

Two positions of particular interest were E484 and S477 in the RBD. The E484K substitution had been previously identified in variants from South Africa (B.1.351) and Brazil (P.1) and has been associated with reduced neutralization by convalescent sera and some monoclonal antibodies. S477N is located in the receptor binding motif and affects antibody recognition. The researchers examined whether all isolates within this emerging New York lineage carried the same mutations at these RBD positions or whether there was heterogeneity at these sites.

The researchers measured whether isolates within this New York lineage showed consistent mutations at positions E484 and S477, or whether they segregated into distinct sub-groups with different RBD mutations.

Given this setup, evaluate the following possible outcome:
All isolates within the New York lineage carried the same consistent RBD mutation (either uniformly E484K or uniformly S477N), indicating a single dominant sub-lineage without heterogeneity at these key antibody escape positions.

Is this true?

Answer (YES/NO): NO